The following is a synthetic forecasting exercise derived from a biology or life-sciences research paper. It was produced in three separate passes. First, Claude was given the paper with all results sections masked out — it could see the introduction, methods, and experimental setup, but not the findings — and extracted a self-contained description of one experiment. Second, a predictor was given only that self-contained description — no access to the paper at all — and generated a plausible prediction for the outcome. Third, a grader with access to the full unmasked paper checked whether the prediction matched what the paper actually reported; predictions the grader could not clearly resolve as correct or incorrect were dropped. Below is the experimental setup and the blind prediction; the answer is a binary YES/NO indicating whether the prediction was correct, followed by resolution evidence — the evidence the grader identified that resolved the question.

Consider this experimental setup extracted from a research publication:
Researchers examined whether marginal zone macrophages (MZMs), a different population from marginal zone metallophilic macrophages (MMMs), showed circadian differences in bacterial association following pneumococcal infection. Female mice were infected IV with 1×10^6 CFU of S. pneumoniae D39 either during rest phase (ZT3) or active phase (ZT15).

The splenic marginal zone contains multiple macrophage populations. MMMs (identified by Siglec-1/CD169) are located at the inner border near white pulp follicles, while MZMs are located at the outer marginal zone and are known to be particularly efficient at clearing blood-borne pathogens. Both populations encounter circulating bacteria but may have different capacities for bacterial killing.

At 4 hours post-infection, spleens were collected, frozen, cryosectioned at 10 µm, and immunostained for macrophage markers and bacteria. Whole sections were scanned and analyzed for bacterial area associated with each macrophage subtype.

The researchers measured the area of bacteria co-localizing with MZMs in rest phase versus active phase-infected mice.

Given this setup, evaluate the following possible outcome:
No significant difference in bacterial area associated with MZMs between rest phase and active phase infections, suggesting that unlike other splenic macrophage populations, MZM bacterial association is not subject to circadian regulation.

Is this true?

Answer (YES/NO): YES